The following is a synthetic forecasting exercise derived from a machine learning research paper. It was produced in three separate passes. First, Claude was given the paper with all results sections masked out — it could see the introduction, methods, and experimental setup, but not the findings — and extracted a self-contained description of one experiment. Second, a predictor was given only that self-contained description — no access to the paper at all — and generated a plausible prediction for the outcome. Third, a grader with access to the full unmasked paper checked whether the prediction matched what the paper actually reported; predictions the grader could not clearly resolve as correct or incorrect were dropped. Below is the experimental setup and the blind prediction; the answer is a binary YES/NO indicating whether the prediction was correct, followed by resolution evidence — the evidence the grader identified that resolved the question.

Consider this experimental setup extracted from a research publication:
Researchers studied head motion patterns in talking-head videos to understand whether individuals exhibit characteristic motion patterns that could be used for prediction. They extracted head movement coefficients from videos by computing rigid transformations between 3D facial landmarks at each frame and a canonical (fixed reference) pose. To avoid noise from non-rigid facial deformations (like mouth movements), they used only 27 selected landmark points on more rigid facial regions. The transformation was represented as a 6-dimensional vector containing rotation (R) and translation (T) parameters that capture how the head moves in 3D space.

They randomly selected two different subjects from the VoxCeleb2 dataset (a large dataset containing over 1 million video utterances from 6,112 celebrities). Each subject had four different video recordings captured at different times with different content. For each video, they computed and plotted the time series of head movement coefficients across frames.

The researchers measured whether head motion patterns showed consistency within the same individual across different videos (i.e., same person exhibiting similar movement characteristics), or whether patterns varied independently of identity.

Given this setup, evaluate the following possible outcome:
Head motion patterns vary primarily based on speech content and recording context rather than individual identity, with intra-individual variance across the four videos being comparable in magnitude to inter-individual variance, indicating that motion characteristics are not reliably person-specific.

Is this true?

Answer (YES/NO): NO